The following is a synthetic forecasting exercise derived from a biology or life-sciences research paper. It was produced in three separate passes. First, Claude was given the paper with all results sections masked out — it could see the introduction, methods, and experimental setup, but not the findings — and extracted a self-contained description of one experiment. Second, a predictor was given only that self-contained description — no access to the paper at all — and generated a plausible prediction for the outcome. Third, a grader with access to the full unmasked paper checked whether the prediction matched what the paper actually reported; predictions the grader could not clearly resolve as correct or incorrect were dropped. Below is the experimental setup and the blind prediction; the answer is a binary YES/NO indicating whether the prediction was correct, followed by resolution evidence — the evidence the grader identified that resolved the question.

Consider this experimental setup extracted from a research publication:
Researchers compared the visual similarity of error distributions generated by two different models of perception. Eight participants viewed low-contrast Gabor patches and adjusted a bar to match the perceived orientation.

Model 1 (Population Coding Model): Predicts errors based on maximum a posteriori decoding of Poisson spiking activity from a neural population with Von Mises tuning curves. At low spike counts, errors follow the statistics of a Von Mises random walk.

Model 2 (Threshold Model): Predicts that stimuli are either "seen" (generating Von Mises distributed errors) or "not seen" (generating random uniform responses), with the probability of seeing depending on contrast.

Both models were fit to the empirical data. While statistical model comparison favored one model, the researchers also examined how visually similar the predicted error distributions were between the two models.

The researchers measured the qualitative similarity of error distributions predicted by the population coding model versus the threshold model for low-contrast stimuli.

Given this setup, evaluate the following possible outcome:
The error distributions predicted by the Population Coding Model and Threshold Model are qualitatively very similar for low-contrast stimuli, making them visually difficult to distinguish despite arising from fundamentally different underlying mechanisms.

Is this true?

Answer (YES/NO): YES